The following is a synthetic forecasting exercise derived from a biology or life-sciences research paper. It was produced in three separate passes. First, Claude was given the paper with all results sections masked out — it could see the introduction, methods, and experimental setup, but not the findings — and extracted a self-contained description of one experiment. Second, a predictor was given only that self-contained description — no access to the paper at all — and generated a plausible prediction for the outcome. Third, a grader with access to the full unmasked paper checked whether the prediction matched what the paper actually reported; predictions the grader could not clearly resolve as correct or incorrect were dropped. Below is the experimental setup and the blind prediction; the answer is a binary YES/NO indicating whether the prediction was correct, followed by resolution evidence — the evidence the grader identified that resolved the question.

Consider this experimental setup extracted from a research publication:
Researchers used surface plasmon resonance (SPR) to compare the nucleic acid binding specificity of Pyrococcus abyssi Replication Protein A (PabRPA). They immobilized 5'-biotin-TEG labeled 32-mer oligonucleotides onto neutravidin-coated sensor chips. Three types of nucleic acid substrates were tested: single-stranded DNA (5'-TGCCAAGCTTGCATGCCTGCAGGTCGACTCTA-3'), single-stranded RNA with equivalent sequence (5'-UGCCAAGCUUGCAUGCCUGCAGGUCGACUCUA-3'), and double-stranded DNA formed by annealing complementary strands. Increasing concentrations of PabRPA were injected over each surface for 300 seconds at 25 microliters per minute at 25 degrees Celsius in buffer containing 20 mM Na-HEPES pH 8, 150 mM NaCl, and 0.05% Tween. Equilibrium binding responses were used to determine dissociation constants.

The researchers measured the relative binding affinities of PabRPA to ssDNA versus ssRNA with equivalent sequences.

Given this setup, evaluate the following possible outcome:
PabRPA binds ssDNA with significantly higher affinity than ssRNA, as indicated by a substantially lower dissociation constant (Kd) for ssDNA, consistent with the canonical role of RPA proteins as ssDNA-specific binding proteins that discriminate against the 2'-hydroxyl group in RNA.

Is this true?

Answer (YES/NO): YES